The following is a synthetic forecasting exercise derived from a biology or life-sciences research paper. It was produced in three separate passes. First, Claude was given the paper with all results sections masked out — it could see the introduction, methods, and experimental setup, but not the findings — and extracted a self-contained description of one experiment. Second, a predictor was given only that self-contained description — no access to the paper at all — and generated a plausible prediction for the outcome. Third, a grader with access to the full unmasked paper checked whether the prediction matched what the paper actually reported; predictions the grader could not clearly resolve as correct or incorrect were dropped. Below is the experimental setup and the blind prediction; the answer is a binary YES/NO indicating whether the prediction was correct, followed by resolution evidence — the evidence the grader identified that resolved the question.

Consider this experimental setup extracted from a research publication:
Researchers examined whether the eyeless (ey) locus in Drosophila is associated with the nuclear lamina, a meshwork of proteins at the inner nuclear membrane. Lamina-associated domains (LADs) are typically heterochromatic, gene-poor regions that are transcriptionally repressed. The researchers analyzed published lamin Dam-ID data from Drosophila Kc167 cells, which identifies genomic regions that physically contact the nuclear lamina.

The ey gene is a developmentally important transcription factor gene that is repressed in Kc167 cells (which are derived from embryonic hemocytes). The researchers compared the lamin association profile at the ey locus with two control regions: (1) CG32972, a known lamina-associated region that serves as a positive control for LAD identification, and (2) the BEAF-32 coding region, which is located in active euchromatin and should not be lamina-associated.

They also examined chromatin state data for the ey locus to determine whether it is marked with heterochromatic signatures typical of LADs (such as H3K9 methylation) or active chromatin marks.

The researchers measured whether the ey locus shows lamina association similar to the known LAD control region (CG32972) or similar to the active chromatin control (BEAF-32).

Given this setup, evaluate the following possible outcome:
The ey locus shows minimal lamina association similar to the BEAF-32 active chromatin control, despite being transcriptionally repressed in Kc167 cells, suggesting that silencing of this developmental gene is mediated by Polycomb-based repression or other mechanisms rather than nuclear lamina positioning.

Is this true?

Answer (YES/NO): NO